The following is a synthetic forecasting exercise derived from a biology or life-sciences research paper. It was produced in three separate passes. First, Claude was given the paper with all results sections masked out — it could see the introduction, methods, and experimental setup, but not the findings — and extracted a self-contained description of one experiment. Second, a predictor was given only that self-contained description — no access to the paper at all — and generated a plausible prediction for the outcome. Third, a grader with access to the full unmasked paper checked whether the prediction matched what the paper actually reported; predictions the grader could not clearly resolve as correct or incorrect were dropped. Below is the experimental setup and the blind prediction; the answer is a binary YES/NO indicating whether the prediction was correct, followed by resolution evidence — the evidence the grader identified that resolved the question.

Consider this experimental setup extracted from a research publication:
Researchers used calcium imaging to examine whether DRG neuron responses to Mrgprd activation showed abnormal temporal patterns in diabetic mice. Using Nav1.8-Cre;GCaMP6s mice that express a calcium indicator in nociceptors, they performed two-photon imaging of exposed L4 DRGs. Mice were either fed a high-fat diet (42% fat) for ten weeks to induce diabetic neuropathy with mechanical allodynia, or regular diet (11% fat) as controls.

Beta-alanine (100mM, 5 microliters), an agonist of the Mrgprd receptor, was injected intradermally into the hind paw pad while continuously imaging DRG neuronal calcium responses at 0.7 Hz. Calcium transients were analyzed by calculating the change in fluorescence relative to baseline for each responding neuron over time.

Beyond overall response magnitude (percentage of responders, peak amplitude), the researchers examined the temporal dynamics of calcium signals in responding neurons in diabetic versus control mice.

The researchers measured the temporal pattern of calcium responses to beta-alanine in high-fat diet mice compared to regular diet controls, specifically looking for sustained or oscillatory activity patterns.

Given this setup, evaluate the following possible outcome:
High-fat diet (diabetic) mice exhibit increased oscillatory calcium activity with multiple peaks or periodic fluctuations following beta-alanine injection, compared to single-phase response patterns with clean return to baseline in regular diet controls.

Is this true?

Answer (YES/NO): YES